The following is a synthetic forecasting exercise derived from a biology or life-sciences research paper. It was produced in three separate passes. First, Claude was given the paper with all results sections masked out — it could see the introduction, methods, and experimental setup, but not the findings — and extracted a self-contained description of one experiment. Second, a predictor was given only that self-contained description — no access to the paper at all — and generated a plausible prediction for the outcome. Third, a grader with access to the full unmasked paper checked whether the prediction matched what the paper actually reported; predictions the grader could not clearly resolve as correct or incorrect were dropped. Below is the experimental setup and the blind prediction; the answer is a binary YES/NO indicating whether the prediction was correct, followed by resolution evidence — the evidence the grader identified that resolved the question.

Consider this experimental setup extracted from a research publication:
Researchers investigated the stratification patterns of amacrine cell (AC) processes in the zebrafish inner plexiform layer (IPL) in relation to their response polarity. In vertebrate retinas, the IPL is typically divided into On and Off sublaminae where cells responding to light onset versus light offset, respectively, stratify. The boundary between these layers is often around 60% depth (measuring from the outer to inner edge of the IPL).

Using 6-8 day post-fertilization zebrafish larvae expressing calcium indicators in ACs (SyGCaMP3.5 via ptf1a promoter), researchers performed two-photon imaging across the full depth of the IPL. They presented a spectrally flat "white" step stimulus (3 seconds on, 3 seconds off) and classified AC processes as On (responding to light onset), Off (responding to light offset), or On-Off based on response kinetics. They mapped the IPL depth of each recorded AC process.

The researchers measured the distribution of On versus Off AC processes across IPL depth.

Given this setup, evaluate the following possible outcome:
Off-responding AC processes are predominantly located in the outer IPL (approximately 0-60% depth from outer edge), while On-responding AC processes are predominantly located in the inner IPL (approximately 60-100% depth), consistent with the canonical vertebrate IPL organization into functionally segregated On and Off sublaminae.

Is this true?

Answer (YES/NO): YES